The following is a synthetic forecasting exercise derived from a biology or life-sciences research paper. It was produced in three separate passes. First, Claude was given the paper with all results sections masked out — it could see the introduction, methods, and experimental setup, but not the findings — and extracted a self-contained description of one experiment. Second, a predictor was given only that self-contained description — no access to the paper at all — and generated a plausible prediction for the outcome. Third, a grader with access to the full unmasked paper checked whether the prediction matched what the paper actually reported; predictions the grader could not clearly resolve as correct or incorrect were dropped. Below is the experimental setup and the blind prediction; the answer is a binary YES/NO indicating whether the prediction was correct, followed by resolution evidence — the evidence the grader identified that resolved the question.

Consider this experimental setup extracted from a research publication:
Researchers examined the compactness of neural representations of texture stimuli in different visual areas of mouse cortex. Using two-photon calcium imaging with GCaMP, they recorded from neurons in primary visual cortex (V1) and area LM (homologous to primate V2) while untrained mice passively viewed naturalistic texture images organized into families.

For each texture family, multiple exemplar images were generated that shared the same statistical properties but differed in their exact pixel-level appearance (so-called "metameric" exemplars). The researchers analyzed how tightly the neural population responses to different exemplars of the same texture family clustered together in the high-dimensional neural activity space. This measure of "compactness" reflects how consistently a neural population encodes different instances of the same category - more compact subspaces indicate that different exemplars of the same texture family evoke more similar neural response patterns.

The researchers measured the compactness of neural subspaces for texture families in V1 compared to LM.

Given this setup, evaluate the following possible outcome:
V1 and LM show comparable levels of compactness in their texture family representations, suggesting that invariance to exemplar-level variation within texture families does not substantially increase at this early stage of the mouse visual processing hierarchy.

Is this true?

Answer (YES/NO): NO